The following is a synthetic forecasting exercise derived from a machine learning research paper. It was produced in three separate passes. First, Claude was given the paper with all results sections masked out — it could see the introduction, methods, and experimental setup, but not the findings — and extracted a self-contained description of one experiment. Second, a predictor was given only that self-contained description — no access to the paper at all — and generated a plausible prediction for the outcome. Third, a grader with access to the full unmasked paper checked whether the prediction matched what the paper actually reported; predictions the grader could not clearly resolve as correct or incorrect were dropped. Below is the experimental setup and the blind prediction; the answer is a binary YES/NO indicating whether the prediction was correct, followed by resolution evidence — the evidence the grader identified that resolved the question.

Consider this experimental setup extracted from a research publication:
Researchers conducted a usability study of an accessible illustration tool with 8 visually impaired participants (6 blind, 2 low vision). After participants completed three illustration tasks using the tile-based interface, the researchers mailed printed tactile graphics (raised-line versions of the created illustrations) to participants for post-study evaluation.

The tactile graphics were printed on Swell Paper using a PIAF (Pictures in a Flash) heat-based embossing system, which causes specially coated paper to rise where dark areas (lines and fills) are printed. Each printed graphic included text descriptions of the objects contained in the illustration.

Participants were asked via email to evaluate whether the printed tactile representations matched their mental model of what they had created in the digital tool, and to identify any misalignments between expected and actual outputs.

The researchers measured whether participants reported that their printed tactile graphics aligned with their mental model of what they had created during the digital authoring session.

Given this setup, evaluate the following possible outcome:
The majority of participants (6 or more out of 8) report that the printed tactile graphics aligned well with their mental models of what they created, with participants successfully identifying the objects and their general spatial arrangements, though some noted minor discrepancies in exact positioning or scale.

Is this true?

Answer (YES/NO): NO